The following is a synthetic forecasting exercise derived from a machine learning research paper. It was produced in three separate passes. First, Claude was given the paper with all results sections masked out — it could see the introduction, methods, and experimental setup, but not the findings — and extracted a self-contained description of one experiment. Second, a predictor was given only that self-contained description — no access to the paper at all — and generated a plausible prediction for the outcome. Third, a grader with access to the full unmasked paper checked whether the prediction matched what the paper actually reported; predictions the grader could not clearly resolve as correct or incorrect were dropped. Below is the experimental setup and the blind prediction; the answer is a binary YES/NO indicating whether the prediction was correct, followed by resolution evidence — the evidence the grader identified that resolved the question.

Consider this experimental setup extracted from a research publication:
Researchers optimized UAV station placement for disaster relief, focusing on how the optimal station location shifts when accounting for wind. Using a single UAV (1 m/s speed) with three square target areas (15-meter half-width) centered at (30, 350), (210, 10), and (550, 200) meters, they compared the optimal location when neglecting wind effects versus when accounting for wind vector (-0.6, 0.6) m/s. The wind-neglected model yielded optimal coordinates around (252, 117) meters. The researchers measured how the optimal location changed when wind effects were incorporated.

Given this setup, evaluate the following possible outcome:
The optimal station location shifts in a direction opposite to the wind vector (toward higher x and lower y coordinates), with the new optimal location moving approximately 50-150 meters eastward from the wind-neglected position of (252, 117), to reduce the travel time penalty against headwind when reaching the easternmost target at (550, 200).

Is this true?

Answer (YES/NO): NO